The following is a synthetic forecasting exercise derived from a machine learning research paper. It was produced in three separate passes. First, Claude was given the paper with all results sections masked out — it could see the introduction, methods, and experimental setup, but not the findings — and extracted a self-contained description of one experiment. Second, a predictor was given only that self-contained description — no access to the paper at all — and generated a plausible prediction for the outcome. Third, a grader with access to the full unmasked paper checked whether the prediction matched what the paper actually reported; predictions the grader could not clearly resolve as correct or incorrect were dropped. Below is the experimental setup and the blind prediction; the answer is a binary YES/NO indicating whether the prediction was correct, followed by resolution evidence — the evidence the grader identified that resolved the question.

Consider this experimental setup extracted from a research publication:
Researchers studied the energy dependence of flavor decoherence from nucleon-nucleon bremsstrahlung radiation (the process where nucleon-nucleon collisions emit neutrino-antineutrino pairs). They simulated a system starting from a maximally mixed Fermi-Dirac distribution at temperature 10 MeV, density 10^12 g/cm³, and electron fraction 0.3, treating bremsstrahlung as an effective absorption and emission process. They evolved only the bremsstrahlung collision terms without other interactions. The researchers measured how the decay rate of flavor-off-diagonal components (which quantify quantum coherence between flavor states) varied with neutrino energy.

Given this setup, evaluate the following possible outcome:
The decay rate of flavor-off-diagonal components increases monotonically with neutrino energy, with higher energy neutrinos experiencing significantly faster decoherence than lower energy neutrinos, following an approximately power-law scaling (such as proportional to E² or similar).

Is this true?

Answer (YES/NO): NO